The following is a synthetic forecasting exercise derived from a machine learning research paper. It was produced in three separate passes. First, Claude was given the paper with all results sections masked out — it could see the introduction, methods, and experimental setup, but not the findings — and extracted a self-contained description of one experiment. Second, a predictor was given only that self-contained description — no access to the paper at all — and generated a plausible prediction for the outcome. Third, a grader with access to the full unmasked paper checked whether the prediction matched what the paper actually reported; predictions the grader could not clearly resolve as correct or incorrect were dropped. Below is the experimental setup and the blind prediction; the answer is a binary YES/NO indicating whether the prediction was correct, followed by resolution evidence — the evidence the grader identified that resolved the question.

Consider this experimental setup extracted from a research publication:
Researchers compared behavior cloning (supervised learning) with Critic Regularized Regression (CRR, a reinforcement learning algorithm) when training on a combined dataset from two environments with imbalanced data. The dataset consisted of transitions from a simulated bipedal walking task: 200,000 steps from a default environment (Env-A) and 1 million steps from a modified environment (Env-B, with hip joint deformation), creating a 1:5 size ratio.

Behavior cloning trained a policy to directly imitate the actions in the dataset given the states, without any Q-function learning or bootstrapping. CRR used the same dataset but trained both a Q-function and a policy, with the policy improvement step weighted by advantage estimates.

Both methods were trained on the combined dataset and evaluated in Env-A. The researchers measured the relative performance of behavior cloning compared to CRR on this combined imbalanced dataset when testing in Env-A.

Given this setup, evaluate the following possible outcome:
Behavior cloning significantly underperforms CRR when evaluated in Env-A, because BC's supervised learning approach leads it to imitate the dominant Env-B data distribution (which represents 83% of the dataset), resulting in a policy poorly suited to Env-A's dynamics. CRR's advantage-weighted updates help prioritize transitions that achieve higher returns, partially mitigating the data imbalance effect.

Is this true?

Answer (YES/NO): NO